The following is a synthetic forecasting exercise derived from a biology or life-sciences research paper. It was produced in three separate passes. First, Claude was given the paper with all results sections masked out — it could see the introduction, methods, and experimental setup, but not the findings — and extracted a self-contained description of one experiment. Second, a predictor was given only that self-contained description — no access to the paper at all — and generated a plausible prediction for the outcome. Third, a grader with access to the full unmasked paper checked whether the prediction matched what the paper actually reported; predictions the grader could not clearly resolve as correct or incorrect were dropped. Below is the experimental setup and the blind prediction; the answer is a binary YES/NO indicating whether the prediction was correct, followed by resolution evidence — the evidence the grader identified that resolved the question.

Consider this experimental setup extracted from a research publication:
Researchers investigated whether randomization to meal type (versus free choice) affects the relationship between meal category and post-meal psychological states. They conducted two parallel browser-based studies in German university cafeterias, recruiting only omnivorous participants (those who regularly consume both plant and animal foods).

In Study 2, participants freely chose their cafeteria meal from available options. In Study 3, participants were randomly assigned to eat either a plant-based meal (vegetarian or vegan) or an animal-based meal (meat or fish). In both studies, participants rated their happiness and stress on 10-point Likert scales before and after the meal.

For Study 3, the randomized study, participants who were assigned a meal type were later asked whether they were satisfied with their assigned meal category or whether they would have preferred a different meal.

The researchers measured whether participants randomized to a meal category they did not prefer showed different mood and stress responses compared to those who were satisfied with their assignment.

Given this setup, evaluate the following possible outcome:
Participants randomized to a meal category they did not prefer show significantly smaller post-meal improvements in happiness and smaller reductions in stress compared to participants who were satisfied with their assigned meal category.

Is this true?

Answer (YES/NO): NO